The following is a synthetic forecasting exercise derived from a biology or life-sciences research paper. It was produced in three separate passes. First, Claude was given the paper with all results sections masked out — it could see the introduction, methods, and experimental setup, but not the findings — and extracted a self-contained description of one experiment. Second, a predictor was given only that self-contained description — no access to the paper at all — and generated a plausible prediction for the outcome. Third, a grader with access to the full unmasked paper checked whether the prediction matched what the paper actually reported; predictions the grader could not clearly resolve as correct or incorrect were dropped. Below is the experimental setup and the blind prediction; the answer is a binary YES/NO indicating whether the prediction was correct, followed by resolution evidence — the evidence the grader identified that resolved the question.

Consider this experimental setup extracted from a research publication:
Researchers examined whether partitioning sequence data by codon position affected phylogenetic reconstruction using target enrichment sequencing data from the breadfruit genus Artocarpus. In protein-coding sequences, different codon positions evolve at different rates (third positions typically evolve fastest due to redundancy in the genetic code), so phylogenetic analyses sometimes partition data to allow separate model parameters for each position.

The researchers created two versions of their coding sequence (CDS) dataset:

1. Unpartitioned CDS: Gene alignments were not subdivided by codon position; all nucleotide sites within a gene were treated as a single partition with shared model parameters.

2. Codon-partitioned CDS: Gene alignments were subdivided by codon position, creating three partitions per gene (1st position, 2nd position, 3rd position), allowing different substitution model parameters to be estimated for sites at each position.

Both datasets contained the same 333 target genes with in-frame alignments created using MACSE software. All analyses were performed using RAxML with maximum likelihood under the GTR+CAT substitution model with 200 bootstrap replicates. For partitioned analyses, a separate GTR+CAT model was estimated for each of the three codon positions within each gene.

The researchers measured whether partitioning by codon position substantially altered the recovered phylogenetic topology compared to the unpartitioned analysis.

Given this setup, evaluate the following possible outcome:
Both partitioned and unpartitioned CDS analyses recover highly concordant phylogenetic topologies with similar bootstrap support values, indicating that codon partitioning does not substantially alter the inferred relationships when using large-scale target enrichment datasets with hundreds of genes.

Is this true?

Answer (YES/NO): YES